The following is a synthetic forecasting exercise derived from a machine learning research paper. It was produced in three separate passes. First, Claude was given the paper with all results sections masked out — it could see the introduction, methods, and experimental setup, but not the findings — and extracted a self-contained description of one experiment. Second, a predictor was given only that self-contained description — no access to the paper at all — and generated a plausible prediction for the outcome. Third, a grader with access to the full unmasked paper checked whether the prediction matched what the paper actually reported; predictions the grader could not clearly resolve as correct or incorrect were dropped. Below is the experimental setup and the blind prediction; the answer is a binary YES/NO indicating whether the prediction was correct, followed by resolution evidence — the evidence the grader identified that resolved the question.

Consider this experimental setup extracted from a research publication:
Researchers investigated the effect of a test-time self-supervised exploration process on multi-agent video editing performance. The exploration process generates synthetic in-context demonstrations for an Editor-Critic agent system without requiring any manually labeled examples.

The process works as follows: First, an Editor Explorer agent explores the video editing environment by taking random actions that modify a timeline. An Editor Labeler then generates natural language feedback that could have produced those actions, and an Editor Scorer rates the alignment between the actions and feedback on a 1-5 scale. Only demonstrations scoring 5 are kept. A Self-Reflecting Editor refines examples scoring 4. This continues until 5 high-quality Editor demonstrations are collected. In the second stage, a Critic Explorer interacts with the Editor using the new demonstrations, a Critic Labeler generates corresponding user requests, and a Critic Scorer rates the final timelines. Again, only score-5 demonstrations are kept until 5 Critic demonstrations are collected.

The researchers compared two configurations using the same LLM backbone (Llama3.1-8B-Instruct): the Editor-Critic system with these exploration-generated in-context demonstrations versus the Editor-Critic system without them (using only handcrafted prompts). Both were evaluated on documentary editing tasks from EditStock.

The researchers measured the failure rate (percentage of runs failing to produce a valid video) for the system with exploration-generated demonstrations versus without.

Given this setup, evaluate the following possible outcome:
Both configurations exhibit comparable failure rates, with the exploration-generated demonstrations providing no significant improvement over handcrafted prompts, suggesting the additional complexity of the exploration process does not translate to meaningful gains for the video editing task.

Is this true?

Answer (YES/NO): NO